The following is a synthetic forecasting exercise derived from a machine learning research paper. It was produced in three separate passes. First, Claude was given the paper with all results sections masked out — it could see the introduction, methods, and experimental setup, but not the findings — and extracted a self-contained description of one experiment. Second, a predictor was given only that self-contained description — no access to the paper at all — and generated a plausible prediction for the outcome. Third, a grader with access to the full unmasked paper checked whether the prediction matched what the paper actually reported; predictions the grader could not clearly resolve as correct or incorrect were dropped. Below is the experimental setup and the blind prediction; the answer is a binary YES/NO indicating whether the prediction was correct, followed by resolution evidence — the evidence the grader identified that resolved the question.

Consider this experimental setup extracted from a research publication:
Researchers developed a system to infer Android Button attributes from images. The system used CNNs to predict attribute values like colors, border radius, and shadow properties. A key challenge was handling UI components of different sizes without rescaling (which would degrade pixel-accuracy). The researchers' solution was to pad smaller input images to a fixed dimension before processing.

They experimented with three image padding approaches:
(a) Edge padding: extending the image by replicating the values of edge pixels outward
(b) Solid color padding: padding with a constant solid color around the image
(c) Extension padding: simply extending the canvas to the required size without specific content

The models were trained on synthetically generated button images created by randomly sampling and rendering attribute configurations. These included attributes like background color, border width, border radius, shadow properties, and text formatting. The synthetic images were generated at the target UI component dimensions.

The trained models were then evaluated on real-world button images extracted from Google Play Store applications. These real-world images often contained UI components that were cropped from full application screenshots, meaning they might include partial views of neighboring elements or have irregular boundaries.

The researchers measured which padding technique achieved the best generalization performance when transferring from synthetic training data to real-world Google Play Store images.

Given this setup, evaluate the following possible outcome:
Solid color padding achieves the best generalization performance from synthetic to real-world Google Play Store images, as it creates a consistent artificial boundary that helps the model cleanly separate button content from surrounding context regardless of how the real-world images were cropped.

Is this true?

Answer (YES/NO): NO